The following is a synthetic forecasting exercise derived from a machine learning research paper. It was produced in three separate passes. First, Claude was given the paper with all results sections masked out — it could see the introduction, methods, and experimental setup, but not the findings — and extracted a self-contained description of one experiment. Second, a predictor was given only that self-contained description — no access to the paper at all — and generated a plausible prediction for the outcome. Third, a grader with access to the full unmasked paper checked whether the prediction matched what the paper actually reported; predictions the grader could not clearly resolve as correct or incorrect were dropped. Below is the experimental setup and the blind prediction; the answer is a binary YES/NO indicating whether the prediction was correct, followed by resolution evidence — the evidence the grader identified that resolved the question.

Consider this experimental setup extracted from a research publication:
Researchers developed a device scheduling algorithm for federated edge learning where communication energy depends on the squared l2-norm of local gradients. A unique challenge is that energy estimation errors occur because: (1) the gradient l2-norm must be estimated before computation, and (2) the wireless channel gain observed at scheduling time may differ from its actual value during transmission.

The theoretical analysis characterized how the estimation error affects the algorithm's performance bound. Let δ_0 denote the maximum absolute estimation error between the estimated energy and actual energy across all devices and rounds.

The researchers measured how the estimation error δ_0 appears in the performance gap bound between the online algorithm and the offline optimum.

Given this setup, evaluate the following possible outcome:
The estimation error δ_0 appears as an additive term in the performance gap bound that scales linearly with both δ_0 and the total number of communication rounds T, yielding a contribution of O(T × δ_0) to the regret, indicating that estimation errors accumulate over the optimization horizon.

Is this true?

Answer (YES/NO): NO